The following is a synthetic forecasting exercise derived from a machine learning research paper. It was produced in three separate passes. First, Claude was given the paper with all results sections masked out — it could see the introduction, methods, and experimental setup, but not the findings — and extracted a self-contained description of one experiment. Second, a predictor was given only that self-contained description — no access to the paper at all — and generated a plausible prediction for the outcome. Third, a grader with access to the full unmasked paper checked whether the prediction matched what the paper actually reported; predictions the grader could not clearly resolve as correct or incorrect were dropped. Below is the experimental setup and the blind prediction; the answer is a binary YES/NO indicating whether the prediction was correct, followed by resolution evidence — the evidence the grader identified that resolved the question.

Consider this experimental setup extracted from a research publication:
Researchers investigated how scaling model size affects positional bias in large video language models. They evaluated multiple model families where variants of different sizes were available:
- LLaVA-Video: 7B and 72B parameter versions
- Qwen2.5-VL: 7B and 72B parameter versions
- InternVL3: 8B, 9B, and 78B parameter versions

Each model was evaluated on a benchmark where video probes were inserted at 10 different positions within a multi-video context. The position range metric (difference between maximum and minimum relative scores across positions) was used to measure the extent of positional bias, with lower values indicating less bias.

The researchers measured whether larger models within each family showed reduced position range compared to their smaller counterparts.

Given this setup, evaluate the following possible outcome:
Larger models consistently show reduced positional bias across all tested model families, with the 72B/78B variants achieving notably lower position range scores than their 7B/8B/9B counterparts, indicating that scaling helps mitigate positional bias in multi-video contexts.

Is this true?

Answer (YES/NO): YES